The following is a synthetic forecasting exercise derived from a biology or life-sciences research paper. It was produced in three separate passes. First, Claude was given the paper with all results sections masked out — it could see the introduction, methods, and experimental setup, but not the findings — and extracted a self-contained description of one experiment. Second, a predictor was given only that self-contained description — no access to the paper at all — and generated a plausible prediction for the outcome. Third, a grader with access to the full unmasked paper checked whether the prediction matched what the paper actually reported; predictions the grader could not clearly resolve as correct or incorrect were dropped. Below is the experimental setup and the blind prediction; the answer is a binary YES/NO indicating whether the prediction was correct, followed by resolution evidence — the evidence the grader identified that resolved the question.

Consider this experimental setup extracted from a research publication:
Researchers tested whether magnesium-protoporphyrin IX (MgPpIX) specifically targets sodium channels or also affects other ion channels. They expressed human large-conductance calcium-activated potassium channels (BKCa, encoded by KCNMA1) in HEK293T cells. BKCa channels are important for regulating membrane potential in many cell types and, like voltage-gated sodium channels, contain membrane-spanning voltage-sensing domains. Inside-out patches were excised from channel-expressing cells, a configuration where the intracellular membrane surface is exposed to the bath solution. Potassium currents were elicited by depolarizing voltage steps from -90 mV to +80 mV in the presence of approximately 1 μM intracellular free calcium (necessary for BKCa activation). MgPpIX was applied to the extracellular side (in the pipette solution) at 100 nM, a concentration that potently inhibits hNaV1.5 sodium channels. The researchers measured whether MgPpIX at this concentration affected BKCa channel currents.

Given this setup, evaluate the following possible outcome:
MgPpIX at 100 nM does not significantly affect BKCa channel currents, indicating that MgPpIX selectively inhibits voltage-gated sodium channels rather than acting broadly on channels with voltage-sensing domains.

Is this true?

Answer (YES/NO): YES